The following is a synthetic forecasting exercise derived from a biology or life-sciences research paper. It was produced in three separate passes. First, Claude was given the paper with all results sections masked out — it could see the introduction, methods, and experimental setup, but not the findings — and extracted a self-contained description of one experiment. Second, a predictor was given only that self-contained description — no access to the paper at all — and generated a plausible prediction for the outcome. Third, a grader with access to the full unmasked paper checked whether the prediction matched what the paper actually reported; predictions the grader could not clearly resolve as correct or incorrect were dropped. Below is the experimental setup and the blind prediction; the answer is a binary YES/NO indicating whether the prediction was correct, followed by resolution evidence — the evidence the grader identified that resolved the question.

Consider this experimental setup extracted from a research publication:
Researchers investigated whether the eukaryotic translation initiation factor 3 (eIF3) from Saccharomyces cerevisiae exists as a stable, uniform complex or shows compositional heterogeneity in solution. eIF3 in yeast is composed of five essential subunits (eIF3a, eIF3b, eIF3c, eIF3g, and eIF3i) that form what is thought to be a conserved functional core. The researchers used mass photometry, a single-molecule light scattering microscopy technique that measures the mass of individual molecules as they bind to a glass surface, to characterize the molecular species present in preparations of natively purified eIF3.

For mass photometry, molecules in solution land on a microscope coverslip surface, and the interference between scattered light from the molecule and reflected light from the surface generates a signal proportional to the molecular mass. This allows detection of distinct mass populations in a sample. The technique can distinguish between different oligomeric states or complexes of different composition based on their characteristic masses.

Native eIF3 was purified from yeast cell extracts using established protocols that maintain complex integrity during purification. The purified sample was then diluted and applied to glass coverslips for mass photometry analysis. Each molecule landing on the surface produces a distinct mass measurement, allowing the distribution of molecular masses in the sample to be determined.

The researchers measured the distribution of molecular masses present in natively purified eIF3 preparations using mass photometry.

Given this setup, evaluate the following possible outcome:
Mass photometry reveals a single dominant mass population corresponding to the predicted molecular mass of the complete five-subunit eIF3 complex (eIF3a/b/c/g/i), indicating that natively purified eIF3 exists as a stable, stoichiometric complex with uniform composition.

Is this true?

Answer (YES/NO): NO